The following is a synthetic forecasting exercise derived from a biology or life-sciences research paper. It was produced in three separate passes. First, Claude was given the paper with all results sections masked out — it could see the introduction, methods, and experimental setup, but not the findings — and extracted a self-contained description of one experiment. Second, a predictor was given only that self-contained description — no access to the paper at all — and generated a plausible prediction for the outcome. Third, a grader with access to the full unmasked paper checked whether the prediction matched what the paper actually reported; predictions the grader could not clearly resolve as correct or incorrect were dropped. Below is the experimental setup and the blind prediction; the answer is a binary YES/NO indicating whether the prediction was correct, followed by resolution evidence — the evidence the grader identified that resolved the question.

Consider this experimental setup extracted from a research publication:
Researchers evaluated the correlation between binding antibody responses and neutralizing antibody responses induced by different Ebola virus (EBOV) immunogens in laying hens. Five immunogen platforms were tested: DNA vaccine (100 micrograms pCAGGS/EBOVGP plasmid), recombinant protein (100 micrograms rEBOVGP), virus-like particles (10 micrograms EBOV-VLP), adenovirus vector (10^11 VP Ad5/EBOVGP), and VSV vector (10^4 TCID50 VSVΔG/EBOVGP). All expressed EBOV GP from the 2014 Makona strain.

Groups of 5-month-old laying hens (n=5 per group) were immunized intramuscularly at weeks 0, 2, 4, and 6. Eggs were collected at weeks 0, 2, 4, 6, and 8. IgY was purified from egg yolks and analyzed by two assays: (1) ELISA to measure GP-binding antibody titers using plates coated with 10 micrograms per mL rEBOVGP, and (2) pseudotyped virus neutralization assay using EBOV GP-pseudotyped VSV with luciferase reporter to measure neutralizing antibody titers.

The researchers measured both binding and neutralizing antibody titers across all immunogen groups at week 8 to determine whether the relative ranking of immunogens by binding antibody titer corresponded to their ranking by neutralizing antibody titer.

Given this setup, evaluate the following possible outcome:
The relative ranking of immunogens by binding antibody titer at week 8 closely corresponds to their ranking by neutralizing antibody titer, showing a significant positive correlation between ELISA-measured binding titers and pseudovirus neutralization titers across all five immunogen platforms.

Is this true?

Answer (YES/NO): NO